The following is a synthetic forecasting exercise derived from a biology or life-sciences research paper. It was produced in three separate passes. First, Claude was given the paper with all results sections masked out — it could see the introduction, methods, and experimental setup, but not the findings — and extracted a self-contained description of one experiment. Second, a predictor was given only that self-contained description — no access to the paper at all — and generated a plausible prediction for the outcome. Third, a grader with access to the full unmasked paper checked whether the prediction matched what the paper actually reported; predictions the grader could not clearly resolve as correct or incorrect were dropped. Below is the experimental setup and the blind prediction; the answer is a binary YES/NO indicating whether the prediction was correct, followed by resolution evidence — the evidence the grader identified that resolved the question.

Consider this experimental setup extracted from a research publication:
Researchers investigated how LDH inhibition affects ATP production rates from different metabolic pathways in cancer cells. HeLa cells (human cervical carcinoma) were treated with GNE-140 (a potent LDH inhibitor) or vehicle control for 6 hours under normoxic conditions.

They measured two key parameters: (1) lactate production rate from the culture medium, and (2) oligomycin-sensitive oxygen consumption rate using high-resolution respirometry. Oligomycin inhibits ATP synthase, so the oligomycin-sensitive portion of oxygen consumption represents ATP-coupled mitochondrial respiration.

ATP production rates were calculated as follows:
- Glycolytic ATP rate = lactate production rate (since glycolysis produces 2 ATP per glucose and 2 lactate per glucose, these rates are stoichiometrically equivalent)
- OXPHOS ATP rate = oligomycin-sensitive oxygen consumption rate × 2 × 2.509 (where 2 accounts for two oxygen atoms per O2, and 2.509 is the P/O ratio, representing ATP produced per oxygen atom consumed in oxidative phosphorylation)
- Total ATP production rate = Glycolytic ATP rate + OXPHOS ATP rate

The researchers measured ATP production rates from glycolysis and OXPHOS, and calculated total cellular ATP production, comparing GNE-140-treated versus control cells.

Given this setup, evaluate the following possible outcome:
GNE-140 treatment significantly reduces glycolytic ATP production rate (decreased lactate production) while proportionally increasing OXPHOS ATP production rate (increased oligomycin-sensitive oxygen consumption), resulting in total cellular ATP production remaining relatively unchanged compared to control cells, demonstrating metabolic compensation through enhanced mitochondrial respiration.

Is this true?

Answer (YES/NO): NO